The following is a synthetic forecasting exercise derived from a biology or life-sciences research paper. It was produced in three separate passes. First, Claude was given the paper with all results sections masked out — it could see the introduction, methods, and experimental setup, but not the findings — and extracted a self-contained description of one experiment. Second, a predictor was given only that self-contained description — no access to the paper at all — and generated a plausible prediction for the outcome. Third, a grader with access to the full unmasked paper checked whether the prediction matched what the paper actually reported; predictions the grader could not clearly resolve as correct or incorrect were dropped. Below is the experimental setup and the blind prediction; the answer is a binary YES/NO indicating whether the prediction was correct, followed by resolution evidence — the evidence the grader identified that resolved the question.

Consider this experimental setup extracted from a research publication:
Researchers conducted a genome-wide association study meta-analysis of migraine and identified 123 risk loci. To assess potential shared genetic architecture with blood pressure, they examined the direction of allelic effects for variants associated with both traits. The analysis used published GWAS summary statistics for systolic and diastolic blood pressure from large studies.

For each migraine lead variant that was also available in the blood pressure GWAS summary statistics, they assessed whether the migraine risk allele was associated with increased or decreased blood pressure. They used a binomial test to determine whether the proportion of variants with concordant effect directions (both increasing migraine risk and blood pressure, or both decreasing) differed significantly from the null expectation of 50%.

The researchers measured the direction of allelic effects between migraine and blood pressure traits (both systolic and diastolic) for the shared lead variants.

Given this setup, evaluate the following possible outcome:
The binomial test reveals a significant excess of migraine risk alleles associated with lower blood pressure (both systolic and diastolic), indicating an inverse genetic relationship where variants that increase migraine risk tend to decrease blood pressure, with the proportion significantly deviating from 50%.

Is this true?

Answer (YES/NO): NO